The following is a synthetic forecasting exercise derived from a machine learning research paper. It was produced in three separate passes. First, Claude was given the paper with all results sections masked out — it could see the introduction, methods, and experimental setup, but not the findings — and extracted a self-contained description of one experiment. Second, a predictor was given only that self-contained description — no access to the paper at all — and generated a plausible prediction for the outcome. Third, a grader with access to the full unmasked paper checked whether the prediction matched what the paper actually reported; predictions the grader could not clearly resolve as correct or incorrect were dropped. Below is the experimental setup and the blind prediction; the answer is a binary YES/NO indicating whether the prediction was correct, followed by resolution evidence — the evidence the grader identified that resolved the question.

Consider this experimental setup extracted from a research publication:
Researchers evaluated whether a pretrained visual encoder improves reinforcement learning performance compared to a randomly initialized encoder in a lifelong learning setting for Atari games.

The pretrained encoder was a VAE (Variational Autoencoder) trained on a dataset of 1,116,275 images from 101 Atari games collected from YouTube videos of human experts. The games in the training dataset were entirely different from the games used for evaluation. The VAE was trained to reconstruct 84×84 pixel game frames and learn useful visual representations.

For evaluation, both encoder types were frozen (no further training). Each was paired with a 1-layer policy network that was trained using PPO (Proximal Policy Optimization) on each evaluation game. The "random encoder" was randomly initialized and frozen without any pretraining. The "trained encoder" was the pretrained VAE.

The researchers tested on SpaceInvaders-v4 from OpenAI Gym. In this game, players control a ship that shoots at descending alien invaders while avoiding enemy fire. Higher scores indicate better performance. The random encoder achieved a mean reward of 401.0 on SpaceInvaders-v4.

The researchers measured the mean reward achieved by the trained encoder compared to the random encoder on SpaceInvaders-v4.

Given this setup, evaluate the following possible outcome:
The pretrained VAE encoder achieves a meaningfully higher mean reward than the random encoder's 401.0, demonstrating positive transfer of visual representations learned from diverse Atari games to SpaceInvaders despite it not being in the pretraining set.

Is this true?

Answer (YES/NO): YES